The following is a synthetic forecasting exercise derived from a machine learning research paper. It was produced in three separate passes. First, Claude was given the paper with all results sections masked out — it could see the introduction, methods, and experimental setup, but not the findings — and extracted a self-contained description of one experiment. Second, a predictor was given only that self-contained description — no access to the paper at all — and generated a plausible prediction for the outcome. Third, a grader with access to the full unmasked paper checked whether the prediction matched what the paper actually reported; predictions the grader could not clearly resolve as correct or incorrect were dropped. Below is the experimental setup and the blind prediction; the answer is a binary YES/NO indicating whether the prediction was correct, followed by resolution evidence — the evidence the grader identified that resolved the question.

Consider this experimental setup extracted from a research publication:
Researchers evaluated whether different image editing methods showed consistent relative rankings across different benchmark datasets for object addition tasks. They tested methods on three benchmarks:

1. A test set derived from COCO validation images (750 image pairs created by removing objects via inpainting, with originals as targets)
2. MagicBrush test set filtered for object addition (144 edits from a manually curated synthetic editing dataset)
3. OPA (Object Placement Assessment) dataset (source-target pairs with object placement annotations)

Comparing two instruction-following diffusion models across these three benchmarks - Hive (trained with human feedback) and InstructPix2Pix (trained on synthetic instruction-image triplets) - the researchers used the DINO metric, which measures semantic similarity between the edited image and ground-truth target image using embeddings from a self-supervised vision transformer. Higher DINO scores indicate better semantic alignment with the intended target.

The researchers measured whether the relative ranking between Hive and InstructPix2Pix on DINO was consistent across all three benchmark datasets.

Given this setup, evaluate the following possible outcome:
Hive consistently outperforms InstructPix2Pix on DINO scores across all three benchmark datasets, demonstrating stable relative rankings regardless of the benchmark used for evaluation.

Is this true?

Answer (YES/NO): NO